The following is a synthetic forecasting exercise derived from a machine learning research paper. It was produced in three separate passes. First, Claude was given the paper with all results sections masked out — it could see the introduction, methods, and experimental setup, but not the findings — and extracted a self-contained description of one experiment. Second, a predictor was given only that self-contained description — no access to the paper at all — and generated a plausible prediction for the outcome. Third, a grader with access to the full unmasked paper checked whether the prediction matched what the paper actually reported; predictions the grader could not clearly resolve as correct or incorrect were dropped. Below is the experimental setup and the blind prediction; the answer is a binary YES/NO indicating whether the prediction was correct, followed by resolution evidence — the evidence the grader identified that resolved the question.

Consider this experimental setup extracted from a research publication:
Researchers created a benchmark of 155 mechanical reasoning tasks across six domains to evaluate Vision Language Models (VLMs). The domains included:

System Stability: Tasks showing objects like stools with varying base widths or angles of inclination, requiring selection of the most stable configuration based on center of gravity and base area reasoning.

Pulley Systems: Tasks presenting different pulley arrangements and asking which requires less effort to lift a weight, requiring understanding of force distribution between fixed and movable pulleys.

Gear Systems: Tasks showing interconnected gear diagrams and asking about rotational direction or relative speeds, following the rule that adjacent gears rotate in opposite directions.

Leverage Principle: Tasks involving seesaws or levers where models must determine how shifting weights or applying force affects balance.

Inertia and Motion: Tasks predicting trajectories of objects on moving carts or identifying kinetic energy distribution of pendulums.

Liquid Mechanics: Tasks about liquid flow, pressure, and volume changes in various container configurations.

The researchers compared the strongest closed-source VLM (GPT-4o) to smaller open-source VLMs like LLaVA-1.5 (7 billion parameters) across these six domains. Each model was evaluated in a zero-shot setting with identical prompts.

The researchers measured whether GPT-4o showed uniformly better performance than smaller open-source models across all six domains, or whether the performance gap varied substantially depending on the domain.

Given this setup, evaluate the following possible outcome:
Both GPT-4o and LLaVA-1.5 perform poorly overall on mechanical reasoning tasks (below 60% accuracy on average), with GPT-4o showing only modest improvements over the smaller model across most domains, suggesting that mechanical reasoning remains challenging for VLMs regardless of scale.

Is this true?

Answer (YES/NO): NO